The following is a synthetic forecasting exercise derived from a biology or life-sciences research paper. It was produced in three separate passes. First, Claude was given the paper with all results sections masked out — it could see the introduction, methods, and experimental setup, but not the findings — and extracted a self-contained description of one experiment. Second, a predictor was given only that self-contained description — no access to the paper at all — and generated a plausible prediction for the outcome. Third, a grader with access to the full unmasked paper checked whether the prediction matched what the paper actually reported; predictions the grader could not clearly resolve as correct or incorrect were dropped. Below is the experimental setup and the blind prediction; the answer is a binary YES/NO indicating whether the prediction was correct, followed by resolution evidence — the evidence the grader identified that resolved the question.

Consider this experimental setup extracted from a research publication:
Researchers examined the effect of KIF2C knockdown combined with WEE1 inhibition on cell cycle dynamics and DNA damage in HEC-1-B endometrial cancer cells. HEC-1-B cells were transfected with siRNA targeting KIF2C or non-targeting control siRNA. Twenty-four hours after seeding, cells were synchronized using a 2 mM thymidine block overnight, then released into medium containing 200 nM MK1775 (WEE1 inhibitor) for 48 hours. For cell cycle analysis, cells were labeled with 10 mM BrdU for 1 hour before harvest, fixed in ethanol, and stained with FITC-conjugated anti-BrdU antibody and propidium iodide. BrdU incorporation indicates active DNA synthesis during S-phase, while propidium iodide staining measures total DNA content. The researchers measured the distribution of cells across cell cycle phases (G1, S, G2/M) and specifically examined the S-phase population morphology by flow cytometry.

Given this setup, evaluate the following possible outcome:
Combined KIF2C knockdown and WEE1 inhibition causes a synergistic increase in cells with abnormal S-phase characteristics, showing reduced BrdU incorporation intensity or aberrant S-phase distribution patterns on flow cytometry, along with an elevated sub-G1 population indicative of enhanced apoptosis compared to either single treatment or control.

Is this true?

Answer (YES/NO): NO